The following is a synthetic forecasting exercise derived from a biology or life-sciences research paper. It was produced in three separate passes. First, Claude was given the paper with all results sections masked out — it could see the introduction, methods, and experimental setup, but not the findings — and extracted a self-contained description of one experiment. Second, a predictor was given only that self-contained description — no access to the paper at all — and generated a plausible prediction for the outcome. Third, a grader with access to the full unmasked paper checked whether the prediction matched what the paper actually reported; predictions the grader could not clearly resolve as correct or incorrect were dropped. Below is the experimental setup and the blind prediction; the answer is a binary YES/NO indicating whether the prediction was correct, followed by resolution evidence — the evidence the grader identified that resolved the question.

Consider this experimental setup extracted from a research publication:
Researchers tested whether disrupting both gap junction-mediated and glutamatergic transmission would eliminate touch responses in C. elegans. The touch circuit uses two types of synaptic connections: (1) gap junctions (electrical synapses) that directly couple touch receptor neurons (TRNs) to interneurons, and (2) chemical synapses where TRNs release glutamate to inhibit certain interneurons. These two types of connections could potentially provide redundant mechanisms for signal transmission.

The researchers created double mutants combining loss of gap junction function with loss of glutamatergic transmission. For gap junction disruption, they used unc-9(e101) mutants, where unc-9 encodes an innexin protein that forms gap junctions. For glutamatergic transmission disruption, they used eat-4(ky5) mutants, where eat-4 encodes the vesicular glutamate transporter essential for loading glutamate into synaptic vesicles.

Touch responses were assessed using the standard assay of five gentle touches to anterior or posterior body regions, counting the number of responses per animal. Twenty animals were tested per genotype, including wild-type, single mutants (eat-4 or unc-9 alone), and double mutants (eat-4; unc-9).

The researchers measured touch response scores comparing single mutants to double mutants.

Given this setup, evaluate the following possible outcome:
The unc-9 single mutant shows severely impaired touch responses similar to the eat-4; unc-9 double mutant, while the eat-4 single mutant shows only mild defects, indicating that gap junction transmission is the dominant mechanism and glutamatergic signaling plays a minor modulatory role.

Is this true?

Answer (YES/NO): NO